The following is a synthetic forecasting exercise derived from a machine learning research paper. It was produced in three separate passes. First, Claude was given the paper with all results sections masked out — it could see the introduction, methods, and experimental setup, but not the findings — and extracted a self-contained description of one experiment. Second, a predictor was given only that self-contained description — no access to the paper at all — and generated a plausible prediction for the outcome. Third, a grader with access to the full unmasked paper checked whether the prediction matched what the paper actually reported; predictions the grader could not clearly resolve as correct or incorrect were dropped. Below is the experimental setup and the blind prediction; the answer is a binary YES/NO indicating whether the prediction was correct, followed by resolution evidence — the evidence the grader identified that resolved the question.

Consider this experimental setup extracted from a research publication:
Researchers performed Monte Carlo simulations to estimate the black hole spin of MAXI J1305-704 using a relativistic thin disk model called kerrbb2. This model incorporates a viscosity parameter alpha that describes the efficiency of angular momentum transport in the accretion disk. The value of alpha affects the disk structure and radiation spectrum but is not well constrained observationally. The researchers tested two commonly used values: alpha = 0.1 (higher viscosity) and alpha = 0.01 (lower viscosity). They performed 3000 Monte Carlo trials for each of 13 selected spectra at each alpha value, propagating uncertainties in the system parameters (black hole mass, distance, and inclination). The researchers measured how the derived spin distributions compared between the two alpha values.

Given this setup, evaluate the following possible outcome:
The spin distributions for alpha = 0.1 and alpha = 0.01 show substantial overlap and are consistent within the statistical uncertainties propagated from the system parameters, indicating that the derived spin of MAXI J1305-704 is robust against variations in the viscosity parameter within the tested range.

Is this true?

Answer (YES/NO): YES